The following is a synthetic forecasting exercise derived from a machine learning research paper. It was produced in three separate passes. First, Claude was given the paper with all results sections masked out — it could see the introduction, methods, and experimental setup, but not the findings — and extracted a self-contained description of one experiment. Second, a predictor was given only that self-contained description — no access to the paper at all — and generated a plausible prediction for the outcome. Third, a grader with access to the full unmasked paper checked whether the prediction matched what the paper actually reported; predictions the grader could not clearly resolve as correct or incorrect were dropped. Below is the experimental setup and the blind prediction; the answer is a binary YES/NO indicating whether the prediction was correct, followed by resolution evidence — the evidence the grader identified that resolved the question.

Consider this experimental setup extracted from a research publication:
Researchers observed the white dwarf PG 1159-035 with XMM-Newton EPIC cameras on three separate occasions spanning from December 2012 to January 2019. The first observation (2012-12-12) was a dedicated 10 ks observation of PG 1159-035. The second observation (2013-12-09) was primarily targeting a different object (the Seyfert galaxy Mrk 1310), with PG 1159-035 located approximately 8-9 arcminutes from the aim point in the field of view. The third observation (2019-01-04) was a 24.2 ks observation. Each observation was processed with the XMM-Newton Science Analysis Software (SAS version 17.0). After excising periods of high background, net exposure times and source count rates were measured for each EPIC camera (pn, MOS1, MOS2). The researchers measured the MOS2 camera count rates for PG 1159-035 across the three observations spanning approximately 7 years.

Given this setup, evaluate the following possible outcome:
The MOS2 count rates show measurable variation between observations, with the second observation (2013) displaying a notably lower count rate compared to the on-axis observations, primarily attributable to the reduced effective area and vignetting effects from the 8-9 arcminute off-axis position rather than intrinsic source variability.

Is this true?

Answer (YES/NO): NO